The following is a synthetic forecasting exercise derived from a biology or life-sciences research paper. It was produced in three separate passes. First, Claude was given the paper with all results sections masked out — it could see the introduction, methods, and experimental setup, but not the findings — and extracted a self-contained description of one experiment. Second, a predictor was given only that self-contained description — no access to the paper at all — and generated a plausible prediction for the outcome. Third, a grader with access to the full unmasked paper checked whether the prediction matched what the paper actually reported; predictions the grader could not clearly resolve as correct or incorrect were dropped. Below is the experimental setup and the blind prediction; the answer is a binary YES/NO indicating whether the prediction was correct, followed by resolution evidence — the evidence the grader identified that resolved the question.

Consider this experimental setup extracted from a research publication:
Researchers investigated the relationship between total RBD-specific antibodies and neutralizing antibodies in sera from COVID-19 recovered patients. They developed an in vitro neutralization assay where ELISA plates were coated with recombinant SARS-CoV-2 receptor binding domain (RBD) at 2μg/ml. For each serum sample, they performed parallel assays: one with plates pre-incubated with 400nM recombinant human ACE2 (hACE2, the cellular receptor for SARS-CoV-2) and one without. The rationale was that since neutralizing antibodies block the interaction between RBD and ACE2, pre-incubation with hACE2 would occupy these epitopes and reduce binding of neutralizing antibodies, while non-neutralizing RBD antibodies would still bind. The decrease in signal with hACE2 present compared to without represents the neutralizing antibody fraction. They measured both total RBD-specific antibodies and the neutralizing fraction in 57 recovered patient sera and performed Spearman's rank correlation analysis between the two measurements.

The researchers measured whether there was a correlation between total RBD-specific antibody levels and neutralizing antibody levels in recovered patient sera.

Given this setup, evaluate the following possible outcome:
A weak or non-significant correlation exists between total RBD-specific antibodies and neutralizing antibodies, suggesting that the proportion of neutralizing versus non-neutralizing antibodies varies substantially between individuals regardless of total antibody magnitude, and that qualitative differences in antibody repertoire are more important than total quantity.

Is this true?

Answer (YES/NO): NO